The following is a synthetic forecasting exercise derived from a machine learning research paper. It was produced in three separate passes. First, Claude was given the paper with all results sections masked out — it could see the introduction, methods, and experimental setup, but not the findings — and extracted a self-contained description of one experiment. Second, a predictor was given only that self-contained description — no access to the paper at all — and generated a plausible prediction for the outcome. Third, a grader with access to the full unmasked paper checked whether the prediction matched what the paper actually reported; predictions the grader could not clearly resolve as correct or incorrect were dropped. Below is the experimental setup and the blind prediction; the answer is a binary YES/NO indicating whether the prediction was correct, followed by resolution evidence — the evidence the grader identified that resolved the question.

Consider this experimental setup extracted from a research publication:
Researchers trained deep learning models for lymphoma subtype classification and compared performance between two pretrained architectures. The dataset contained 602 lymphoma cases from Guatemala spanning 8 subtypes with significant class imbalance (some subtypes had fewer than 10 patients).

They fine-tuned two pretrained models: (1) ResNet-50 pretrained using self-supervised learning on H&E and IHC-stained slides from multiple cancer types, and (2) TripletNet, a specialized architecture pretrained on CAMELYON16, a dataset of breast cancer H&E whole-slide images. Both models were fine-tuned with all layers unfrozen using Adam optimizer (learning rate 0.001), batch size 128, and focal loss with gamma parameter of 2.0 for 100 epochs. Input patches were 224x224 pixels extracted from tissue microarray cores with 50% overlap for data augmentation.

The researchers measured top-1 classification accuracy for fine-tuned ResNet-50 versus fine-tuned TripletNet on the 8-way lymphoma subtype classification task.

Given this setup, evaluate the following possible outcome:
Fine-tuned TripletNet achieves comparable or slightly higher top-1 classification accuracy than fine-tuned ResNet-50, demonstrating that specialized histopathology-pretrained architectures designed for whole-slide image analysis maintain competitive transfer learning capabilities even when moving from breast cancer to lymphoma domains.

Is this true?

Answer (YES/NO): YES